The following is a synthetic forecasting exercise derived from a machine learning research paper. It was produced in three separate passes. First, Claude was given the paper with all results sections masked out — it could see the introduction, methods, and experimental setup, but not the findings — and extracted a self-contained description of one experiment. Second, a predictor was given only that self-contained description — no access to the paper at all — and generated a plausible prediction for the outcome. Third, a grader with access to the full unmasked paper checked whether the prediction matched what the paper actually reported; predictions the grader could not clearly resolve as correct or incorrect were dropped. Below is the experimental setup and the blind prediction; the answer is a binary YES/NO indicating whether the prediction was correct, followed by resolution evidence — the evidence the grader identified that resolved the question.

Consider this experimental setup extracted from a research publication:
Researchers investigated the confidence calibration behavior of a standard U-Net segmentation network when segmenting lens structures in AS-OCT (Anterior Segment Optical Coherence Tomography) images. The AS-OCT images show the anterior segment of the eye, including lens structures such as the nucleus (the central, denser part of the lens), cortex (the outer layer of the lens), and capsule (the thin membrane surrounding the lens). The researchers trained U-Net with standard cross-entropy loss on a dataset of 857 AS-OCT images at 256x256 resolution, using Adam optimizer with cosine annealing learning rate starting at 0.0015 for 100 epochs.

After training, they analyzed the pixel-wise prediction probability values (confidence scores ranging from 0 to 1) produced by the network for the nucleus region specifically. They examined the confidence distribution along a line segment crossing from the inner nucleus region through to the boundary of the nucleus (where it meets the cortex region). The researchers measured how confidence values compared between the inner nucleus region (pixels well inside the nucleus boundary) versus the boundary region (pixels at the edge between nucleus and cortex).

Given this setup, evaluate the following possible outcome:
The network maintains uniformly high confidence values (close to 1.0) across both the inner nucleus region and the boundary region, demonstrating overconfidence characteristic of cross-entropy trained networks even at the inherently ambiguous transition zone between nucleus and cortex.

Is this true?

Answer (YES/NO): NO